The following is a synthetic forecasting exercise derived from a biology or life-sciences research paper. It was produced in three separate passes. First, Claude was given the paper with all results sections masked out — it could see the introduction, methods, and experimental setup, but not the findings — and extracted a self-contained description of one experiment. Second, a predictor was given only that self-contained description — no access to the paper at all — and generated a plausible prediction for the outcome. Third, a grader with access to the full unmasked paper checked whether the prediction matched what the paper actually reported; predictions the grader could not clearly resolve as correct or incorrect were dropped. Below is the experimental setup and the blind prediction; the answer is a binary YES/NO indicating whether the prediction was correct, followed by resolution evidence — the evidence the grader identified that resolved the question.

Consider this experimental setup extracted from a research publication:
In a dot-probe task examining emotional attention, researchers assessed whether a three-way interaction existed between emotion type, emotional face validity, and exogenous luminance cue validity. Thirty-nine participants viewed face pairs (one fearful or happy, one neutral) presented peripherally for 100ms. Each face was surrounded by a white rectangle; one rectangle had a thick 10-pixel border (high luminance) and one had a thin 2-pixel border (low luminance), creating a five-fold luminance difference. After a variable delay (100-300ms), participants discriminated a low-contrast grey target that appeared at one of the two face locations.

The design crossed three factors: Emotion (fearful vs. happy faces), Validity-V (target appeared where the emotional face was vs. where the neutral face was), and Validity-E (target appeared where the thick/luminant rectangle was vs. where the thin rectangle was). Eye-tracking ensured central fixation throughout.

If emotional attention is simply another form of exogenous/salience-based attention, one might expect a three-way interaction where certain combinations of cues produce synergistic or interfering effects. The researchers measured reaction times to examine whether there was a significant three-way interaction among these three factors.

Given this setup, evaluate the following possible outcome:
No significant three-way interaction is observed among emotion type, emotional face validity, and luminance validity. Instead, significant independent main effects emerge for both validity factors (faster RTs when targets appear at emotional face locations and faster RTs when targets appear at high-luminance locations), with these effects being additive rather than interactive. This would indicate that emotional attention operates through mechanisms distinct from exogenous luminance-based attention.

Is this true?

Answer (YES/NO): NO